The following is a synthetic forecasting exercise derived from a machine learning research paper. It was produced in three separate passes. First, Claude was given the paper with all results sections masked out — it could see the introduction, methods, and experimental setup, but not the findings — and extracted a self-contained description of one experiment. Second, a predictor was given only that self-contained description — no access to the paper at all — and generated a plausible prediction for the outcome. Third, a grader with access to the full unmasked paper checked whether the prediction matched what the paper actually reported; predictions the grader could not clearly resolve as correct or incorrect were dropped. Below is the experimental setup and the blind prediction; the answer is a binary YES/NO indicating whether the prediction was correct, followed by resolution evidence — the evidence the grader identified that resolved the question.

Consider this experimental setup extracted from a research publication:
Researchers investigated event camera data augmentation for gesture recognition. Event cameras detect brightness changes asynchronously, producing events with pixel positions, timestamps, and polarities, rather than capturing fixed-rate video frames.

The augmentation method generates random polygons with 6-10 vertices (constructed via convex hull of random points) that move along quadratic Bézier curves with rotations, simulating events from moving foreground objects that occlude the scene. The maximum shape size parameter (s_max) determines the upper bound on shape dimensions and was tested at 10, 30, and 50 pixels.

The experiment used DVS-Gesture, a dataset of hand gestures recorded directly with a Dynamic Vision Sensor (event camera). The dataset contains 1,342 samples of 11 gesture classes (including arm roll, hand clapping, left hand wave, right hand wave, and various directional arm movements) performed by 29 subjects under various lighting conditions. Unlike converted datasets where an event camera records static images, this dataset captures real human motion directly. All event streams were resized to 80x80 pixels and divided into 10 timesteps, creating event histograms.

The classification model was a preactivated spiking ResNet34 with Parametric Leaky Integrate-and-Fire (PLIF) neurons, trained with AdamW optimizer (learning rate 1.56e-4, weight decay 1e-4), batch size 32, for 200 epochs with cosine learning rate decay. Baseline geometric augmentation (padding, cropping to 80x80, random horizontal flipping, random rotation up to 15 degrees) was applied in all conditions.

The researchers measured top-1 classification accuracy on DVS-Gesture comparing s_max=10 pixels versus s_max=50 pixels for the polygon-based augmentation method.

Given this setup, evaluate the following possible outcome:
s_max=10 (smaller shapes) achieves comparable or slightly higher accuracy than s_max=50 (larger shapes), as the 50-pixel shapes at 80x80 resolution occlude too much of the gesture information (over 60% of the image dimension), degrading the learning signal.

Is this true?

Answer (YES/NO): NO